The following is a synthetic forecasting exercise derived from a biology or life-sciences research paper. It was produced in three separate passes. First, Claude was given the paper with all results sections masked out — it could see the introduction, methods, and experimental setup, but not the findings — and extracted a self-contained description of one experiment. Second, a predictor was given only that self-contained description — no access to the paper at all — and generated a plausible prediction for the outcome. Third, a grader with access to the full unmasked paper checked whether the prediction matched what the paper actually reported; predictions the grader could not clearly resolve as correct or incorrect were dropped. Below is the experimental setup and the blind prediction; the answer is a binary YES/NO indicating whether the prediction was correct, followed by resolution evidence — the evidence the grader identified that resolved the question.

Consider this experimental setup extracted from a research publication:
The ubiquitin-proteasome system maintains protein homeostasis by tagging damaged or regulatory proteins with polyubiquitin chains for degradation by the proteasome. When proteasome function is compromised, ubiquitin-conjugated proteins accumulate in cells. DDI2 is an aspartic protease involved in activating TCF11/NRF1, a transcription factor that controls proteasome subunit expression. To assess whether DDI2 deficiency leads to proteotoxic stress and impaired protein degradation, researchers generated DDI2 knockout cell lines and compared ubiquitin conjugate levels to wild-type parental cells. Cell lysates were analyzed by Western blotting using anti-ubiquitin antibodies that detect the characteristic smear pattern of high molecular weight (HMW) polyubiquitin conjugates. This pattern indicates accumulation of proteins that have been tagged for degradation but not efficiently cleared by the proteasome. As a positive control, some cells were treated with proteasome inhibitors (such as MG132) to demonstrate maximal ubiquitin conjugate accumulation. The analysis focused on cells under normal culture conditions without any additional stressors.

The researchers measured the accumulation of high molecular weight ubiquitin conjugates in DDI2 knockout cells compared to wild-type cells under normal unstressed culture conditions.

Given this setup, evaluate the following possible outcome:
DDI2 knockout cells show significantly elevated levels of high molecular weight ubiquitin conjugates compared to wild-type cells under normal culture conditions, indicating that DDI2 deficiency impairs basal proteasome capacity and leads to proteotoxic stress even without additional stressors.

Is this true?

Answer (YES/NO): YES